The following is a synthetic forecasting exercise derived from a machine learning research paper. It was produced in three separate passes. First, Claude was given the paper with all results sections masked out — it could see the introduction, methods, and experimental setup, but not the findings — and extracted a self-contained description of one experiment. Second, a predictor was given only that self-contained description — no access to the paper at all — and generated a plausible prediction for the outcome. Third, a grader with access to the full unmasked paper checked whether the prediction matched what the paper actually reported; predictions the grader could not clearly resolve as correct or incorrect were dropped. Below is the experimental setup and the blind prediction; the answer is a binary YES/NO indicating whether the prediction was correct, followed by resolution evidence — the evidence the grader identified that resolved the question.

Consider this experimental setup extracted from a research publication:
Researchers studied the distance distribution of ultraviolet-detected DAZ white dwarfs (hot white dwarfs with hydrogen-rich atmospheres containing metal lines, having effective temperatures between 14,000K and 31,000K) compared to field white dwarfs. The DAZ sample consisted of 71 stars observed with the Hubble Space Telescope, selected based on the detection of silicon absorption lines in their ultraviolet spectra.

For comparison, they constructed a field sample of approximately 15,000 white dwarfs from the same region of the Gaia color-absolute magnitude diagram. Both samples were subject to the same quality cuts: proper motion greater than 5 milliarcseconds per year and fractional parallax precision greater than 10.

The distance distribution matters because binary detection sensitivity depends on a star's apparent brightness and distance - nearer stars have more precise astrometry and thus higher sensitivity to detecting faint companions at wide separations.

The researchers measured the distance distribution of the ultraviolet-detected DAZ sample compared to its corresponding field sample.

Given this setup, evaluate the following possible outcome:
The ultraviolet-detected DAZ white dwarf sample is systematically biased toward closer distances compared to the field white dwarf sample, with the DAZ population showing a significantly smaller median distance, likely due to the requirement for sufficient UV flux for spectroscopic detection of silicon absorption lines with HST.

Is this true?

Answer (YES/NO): YES